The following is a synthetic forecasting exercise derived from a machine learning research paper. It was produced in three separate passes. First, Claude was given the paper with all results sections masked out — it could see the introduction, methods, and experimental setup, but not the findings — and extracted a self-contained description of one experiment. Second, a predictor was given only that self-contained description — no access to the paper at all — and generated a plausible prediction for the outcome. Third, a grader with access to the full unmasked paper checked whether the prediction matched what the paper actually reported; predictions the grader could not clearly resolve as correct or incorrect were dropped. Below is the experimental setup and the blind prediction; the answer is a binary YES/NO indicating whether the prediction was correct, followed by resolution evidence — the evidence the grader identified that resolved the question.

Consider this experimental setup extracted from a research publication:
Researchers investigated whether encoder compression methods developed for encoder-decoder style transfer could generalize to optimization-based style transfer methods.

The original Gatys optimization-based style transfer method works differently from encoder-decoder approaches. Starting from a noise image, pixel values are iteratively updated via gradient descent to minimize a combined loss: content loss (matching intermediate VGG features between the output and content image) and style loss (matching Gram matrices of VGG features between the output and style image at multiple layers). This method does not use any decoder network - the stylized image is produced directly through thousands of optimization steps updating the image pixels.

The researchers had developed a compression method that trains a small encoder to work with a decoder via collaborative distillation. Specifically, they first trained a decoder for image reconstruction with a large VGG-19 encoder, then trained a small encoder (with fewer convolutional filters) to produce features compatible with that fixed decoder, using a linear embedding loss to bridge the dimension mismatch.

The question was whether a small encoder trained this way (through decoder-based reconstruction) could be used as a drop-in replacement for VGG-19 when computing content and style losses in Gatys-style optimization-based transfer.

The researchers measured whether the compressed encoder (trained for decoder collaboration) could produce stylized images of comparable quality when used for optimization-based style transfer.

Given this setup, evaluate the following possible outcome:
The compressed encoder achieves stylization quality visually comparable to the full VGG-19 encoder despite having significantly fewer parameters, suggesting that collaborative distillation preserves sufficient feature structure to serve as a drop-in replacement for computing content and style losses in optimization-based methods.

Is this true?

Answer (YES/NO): YES